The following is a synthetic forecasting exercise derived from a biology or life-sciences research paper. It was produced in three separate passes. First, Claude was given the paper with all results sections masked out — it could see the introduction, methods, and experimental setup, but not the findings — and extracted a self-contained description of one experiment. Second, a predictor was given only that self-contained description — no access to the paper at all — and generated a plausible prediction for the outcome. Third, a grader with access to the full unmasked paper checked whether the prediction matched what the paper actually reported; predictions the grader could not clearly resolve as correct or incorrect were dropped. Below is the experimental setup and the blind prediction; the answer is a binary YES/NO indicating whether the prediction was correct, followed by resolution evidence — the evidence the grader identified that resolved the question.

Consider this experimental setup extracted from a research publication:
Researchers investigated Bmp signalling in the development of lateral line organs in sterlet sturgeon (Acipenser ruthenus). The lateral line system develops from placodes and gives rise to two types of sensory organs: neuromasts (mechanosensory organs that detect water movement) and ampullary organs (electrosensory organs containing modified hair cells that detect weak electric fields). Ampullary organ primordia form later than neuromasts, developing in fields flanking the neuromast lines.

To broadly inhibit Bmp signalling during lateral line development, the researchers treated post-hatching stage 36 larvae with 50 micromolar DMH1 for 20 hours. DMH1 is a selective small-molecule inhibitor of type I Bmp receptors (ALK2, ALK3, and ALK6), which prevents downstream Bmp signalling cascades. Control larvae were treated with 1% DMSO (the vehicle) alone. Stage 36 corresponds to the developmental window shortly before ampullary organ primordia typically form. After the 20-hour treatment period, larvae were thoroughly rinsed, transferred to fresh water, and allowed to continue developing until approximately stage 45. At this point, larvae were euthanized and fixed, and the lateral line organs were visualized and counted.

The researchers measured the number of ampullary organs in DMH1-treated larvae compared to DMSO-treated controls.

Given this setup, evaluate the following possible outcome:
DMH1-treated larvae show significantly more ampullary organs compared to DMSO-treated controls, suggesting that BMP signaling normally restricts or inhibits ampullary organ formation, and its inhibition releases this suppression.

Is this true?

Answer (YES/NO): YES